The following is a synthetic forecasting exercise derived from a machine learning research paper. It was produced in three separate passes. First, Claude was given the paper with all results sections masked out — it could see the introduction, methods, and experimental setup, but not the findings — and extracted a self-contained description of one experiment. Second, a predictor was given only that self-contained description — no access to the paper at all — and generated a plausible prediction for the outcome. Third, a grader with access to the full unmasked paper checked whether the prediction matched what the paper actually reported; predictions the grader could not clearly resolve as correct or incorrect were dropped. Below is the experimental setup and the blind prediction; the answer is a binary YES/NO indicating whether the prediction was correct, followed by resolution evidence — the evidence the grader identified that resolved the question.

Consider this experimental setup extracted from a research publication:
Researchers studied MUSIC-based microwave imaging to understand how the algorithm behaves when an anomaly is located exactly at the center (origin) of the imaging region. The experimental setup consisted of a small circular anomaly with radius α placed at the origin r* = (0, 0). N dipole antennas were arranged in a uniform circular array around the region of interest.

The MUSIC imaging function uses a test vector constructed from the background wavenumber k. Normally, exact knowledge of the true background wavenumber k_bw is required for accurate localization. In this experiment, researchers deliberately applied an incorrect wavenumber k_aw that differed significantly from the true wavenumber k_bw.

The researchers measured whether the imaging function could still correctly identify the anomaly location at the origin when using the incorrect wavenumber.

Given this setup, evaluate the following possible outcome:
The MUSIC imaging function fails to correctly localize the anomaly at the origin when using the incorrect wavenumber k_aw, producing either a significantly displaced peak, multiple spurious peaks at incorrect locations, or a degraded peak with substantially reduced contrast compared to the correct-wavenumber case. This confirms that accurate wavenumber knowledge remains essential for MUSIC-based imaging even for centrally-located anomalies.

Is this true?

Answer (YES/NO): NO